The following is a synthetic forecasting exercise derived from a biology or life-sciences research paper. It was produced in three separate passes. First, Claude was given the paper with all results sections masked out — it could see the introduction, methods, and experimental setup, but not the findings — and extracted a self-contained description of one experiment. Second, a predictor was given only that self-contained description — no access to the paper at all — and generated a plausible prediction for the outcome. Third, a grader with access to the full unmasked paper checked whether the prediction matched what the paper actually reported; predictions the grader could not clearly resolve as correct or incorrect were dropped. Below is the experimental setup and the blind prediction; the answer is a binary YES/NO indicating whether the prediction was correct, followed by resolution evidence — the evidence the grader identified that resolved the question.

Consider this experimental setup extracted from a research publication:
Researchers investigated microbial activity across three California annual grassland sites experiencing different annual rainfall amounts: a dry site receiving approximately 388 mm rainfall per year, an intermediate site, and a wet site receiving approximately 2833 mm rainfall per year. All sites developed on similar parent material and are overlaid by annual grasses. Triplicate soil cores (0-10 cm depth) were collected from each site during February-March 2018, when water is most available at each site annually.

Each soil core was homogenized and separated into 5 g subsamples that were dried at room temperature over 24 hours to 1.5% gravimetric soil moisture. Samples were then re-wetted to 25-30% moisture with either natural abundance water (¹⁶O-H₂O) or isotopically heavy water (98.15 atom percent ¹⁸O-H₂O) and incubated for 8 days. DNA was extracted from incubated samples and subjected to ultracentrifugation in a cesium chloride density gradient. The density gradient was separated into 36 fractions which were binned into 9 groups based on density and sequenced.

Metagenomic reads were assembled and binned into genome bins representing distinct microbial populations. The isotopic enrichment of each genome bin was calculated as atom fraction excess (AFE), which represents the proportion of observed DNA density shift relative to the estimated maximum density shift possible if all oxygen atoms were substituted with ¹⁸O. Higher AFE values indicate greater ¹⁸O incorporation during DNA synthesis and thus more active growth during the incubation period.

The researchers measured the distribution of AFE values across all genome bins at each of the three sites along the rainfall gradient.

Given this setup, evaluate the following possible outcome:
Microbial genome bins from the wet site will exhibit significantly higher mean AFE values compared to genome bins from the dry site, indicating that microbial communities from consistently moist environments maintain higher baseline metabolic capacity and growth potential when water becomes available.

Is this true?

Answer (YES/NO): NO